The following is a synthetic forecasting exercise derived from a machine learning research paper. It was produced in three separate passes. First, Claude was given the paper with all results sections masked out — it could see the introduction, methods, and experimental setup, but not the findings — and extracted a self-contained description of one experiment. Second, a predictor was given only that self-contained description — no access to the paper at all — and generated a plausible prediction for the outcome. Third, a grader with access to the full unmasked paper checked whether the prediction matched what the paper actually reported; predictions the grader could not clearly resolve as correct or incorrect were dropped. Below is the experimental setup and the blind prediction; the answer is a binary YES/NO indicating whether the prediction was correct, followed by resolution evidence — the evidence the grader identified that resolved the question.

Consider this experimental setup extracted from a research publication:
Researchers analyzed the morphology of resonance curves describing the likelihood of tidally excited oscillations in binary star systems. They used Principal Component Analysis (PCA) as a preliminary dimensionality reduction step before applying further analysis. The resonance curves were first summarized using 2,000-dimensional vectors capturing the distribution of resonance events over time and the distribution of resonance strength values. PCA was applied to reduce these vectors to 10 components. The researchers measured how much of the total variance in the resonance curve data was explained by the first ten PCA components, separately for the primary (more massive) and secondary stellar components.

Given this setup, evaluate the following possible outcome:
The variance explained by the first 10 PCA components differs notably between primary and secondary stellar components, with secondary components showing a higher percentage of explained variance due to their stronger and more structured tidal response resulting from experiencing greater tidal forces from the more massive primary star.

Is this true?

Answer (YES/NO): NO